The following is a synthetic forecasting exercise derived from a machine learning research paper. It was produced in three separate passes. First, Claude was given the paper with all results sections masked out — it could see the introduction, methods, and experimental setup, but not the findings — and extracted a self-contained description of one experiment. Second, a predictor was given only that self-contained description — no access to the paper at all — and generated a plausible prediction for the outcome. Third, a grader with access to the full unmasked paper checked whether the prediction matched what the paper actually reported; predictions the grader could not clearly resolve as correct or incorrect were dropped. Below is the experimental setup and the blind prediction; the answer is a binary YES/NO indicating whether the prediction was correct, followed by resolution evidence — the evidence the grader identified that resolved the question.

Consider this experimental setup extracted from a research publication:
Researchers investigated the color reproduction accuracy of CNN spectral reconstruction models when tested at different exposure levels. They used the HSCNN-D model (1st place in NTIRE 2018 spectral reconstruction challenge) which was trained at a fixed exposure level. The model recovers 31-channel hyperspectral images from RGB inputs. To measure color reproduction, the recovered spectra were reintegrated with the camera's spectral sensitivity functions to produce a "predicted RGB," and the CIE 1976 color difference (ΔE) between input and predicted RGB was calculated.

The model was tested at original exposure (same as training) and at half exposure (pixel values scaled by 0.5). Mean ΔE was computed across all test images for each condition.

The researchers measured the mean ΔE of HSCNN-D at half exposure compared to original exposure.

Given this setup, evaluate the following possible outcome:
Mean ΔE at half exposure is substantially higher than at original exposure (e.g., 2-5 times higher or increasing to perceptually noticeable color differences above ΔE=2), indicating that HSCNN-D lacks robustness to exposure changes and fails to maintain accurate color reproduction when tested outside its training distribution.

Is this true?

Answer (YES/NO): YES